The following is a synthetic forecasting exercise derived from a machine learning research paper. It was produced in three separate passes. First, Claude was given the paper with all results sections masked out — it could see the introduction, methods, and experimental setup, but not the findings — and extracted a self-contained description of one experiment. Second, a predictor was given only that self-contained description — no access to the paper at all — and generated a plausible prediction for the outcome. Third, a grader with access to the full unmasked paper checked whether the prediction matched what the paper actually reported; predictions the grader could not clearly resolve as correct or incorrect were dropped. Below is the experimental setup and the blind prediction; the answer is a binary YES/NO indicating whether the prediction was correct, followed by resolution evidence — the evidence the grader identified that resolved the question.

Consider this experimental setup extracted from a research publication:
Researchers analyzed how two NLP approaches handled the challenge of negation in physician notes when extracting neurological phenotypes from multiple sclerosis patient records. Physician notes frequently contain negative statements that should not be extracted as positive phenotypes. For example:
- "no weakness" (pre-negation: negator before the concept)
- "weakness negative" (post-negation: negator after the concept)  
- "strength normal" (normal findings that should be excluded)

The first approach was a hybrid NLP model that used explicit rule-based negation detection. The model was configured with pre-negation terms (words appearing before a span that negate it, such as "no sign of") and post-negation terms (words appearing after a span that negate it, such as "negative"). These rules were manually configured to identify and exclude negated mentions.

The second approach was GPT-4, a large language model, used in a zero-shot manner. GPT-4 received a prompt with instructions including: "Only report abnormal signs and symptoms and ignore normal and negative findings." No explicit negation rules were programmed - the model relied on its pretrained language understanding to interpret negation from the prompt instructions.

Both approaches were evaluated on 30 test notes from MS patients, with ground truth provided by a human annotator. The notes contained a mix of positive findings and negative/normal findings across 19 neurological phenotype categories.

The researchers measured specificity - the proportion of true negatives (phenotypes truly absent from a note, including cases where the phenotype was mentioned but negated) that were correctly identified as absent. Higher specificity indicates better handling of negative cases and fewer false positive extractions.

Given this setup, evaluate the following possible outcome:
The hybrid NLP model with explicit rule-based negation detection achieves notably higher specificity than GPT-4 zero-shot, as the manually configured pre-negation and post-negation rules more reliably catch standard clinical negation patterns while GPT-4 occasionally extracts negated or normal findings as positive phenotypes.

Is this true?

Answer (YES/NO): NO